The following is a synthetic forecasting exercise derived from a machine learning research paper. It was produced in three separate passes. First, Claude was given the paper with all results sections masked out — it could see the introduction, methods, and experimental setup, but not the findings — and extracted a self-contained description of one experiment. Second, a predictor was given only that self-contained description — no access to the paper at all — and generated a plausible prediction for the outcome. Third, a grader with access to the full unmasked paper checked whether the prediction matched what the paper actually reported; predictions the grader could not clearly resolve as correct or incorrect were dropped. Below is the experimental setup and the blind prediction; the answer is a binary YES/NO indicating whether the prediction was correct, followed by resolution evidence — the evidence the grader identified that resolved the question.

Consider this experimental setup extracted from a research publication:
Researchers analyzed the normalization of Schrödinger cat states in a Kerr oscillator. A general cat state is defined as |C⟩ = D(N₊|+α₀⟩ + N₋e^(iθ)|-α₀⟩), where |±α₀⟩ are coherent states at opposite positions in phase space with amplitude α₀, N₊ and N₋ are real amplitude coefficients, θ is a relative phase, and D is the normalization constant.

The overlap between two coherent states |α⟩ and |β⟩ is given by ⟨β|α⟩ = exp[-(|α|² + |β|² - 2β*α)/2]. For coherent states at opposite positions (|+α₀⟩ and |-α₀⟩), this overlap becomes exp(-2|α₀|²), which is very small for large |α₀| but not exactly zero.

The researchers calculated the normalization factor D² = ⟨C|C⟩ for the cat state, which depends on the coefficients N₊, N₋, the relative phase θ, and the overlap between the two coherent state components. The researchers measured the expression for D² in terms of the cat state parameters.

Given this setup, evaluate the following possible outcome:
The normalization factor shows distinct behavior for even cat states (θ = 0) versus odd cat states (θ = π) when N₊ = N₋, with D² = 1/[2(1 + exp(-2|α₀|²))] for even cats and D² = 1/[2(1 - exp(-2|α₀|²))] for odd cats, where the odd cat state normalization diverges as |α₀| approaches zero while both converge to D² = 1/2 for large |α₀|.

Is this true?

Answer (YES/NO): NO